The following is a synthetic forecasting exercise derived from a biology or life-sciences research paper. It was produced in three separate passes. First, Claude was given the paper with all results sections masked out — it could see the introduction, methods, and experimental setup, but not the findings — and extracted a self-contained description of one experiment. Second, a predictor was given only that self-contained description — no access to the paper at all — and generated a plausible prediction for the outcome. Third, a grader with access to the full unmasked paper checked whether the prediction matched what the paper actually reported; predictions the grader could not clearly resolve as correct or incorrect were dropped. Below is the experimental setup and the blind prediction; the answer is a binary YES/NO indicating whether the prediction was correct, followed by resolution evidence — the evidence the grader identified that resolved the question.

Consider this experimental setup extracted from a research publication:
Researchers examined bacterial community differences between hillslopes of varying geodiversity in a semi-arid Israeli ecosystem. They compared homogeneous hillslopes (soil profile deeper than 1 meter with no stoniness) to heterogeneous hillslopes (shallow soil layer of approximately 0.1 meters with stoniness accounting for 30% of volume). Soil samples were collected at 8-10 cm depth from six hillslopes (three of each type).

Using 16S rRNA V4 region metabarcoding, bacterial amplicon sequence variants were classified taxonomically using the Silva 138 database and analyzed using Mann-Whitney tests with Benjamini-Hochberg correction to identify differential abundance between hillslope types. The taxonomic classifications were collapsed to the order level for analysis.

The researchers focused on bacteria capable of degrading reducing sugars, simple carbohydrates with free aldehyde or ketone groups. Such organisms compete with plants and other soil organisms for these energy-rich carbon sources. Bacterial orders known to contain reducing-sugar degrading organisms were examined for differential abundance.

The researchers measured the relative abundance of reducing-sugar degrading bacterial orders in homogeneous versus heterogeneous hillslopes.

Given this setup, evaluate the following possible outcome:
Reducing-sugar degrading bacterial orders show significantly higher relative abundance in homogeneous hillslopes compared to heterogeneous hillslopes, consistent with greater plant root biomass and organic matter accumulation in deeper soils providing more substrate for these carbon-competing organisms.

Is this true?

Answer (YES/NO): YES